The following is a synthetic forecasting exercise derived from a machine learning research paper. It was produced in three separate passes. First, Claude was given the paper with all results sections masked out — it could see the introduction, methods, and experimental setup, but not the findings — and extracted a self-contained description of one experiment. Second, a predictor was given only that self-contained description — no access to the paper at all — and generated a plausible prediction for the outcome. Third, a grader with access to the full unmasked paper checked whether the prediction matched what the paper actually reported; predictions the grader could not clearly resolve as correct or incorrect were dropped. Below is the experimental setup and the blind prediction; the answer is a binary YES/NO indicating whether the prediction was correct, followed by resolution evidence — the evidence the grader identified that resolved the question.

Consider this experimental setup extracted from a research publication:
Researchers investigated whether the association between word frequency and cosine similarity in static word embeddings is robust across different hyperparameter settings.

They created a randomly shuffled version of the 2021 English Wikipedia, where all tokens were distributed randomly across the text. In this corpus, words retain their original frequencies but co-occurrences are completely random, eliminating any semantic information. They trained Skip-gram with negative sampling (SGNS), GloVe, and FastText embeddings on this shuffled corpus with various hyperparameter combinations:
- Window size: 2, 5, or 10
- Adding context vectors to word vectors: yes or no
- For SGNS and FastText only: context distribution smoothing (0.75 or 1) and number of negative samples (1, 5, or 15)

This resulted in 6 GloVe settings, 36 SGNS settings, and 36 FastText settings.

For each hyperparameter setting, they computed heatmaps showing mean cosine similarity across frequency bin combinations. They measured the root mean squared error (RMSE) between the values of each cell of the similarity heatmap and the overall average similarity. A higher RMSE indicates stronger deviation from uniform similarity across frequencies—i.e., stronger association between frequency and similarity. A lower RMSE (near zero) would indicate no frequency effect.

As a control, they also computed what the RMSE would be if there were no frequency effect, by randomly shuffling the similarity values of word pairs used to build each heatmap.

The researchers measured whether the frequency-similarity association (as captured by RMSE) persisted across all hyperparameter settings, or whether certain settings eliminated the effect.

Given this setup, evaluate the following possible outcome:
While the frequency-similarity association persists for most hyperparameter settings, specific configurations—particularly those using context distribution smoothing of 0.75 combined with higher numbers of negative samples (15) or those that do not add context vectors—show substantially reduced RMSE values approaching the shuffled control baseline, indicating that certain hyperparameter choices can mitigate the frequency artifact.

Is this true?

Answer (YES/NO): NO